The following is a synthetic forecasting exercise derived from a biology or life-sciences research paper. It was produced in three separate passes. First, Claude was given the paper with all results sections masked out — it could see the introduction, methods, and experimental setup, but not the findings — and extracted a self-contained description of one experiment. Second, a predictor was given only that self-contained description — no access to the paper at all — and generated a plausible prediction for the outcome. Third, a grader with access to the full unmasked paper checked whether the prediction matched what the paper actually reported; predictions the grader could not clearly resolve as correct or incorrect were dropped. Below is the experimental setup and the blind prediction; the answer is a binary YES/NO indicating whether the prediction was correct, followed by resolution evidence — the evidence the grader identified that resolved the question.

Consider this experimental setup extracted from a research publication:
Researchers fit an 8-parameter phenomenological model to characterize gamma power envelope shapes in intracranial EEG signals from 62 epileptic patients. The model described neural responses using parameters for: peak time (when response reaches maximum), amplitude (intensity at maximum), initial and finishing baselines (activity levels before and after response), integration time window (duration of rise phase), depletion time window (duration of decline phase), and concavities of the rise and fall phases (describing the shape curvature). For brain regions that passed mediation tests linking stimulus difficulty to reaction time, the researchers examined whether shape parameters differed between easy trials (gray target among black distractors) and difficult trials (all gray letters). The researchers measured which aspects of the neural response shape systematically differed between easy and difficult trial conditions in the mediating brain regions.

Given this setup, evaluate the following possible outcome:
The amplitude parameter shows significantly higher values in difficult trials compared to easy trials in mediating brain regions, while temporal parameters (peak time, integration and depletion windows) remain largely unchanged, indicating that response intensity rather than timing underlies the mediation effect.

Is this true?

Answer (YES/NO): NO